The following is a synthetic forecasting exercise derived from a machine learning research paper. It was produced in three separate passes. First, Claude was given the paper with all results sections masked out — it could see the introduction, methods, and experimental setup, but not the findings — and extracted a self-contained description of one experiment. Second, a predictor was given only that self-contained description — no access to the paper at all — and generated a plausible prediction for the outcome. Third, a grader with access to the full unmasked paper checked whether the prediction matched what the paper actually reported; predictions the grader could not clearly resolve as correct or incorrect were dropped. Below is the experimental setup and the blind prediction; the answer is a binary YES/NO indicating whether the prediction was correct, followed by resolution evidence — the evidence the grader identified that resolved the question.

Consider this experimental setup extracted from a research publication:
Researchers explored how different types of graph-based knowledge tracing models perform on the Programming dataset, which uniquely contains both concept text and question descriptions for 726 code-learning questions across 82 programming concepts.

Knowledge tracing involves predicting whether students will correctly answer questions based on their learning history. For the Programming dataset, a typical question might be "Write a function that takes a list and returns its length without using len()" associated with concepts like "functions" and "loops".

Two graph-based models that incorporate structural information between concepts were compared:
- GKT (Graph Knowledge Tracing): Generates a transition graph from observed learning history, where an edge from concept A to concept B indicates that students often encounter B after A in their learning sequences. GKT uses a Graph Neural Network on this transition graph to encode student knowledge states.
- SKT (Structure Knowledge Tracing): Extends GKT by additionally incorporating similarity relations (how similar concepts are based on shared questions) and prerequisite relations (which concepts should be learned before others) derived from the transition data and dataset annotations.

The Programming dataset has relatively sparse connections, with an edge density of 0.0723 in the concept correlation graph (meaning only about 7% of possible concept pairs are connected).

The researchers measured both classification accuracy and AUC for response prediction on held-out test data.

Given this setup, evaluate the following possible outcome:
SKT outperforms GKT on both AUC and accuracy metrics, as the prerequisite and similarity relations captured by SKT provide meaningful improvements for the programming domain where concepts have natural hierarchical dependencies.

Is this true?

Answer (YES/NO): YES